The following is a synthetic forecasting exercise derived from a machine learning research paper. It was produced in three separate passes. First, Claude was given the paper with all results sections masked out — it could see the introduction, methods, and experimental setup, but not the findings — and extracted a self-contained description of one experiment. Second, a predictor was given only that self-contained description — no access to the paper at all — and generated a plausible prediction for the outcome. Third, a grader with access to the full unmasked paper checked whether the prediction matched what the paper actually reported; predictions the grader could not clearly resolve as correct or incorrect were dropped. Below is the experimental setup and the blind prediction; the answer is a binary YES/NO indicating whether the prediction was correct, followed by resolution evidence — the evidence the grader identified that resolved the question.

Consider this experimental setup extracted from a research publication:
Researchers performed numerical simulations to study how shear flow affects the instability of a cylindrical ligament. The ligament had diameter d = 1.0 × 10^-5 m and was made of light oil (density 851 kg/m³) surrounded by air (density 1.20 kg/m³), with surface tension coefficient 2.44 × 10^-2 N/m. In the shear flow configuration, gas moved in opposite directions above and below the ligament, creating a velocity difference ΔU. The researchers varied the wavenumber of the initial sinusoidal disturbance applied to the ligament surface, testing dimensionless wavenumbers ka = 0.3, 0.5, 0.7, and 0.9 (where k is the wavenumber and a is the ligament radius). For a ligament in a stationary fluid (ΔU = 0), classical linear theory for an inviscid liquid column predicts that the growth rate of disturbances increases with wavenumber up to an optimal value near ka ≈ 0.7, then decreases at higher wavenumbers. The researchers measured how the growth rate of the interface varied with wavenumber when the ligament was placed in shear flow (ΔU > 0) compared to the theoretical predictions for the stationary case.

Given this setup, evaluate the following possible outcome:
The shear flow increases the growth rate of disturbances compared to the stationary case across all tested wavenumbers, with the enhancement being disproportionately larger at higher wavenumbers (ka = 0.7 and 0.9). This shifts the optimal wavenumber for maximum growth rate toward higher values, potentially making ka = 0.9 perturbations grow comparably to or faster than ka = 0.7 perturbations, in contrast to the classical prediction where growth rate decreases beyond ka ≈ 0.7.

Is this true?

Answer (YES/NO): YES